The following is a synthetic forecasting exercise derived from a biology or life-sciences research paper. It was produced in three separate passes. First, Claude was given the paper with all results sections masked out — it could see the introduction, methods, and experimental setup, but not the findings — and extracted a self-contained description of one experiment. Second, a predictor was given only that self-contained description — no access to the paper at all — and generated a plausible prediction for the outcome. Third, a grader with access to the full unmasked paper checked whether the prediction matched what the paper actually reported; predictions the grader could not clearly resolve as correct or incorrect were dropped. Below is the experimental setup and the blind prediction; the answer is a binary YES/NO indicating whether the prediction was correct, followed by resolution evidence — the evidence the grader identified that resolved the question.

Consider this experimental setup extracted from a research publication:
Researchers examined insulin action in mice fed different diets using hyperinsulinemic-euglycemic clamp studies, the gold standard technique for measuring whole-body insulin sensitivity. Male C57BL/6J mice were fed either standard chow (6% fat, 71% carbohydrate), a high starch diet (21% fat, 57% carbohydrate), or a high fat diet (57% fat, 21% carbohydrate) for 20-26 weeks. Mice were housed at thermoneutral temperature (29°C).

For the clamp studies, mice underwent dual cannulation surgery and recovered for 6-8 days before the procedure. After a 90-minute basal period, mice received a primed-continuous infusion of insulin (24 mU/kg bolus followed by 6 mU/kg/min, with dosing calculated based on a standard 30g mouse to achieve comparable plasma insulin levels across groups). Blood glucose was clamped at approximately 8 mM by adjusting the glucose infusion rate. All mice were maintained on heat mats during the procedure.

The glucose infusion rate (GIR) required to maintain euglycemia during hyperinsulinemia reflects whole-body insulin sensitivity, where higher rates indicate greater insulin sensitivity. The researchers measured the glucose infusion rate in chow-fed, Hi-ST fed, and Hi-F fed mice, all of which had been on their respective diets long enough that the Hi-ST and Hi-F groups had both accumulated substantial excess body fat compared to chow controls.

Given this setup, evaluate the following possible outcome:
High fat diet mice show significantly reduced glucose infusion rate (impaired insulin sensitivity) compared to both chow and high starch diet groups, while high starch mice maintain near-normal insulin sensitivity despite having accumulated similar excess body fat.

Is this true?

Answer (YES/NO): YES